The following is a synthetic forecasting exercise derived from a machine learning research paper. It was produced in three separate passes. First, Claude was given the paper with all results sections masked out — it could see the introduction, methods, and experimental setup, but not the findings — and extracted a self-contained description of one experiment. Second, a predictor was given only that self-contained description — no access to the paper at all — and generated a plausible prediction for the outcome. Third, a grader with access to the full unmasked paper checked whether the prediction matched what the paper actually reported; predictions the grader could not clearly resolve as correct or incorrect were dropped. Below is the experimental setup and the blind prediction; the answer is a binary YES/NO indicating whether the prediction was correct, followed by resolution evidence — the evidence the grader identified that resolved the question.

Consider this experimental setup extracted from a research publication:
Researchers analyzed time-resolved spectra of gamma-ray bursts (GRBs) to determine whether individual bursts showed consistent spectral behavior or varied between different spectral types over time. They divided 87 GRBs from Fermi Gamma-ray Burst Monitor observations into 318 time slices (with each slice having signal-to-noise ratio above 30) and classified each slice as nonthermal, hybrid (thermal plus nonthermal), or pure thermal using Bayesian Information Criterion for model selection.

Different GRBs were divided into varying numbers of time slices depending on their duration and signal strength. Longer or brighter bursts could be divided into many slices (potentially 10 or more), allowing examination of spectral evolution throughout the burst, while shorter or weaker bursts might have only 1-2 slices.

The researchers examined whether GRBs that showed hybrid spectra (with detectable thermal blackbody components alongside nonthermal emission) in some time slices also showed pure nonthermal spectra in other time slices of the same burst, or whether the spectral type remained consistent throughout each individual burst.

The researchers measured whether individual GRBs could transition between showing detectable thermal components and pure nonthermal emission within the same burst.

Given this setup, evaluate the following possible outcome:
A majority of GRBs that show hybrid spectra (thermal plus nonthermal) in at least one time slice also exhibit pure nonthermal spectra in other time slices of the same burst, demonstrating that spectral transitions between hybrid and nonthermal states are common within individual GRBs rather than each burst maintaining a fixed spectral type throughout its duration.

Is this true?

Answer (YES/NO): NO